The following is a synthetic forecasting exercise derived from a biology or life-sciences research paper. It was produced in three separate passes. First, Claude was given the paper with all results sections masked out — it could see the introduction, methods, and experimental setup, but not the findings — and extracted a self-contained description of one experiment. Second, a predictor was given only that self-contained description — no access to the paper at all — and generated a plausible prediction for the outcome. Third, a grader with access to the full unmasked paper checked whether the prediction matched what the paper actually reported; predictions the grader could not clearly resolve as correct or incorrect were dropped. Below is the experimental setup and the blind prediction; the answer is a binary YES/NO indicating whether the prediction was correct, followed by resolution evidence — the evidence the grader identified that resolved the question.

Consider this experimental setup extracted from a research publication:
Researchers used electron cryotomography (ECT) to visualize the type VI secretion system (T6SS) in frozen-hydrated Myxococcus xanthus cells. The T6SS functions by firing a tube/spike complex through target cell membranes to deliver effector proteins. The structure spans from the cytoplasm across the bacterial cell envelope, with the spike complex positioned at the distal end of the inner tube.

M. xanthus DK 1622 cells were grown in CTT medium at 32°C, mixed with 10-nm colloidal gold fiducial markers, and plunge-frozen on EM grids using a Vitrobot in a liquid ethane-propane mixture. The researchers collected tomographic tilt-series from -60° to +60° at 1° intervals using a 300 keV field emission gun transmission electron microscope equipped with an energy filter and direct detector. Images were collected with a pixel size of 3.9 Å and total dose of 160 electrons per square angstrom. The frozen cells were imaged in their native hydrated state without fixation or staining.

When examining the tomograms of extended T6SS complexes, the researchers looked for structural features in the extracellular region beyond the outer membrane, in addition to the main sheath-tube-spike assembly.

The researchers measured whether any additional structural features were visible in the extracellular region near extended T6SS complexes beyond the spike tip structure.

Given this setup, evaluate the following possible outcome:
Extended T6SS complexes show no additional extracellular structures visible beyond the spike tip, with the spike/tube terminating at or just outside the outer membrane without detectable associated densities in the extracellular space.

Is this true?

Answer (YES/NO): NO